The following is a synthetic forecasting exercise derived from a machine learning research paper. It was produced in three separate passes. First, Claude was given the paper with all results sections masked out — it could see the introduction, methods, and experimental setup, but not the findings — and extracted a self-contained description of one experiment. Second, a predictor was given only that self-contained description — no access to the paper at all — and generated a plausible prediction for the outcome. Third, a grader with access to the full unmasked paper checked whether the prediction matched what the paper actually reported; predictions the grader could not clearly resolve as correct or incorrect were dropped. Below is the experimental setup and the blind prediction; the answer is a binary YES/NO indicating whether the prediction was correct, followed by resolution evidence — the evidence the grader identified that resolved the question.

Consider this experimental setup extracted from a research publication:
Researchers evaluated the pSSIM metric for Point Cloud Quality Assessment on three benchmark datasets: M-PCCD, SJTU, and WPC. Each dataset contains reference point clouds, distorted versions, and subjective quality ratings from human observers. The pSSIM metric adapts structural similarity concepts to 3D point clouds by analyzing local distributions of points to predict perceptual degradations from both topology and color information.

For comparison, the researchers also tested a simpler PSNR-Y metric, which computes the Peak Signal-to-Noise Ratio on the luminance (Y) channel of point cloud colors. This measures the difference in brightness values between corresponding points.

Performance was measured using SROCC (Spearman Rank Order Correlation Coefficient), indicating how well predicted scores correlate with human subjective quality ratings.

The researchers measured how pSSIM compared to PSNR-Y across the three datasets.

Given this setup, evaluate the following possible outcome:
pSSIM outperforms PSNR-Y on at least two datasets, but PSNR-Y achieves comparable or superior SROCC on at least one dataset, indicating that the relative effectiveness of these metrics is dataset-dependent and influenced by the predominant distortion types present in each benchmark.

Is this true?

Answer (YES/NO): NO